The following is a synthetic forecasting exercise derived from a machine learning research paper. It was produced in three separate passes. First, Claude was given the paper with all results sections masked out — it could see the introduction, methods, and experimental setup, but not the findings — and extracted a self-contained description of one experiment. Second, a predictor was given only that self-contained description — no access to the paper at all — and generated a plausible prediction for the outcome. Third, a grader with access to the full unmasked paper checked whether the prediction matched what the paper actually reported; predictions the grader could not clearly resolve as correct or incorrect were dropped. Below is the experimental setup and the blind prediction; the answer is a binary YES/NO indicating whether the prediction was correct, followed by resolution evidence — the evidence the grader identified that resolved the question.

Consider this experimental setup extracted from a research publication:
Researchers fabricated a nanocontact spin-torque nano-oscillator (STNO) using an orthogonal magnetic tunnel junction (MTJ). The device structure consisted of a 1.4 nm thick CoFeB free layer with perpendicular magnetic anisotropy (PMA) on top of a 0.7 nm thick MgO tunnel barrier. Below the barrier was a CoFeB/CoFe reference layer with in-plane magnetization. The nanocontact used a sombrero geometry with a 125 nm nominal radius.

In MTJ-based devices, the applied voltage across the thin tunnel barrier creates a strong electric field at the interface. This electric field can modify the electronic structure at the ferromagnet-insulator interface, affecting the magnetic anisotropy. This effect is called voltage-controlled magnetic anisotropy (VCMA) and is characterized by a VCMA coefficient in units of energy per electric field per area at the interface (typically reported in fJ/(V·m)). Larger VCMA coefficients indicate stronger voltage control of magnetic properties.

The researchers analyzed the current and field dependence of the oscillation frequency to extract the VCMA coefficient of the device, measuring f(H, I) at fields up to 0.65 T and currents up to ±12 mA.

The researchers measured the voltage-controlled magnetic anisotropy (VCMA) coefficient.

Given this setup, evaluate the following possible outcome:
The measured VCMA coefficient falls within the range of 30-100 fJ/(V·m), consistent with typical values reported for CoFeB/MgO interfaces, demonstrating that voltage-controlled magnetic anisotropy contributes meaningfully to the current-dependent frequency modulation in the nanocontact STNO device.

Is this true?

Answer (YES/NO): NO